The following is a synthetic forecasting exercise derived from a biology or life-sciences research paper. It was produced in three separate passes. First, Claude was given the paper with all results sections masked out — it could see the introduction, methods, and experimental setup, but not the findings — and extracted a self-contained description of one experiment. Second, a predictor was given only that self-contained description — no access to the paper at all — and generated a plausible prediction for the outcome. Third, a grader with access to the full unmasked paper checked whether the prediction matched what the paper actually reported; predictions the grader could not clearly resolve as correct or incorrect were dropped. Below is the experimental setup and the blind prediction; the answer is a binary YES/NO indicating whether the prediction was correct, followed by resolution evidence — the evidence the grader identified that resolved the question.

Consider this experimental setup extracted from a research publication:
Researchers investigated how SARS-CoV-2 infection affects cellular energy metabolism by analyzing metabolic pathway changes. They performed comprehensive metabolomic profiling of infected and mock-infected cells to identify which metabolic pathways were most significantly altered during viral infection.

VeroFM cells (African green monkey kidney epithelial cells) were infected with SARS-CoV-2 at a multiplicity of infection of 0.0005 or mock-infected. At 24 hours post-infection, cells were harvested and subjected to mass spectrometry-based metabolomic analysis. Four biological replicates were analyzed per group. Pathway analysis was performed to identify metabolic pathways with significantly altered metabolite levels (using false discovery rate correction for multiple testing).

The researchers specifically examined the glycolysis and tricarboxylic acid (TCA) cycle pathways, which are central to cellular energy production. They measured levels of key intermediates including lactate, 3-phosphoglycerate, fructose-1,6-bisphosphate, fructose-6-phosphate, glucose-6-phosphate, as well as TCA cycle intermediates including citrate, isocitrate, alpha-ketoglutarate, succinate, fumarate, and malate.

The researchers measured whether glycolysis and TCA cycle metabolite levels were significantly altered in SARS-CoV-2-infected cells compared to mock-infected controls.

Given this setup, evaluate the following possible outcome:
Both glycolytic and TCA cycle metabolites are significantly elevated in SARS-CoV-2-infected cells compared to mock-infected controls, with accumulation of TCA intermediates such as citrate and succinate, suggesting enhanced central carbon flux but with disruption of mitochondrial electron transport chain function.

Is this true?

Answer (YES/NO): NO